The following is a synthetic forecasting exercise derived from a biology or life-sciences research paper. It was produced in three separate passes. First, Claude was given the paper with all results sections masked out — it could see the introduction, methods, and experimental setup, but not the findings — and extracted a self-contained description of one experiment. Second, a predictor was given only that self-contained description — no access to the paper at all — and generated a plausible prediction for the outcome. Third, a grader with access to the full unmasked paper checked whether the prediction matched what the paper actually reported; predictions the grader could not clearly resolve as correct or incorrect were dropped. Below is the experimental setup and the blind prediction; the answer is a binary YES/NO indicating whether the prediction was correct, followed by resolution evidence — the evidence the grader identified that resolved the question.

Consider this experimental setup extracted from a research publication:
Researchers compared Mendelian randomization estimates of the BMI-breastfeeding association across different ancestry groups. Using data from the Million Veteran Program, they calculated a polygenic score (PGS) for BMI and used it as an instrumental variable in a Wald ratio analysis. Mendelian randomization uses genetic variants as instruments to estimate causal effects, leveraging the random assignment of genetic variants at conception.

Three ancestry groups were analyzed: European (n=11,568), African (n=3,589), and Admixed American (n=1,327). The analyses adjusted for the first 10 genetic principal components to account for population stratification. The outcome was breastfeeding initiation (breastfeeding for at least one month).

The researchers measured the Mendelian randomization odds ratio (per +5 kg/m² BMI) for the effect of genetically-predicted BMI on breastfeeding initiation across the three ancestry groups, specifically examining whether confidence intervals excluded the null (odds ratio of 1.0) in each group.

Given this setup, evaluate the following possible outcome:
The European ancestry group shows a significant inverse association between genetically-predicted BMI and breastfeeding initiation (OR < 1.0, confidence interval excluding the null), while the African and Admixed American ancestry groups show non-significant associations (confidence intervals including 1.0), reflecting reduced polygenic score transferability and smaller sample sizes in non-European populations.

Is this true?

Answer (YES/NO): NO